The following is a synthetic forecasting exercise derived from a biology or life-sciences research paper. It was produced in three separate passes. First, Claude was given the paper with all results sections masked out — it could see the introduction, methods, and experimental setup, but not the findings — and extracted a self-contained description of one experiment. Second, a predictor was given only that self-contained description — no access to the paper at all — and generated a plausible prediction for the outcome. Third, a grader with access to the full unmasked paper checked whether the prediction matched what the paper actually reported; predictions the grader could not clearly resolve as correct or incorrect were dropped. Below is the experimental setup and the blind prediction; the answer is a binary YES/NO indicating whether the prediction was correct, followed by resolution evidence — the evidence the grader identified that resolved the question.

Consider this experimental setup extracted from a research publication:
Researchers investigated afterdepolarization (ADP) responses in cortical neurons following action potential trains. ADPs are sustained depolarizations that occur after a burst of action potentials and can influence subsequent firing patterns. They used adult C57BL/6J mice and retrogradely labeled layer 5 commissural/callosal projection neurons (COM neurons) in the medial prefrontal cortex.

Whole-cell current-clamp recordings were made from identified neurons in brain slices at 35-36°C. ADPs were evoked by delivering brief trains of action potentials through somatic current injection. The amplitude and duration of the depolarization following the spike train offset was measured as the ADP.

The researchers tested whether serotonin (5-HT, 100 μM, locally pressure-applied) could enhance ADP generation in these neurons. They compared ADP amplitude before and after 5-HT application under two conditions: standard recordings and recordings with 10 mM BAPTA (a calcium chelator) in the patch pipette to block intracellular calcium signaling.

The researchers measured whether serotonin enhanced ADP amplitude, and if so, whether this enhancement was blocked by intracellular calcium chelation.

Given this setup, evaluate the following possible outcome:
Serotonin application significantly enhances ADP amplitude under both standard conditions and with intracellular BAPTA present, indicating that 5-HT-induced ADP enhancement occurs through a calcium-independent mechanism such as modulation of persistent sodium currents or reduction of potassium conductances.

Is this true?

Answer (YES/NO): NO